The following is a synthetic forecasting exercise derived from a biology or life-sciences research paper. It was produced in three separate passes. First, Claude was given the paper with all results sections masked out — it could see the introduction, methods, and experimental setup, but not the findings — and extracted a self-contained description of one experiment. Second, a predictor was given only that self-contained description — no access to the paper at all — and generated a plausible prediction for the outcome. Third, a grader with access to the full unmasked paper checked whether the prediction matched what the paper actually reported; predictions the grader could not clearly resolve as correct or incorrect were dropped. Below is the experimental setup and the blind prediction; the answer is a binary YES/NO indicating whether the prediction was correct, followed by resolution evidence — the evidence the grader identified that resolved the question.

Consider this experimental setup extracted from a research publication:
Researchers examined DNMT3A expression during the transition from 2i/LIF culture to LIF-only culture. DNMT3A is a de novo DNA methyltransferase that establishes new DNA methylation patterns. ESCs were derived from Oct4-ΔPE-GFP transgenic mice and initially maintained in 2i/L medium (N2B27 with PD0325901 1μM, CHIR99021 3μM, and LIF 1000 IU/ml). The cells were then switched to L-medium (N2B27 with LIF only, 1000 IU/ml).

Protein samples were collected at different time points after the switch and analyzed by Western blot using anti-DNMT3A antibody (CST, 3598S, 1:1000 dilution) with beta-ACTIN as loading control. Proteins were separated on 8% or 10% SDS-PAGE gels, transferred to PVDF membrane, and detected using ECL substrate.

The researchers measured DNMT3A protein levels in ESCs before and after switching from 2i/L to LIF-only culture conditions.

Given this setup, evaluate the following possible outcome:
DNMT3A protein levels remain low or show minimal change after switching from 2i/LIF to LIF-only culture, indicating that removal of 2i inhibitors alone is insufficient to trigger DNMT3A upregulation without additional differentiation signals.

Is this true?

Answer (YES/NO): NO